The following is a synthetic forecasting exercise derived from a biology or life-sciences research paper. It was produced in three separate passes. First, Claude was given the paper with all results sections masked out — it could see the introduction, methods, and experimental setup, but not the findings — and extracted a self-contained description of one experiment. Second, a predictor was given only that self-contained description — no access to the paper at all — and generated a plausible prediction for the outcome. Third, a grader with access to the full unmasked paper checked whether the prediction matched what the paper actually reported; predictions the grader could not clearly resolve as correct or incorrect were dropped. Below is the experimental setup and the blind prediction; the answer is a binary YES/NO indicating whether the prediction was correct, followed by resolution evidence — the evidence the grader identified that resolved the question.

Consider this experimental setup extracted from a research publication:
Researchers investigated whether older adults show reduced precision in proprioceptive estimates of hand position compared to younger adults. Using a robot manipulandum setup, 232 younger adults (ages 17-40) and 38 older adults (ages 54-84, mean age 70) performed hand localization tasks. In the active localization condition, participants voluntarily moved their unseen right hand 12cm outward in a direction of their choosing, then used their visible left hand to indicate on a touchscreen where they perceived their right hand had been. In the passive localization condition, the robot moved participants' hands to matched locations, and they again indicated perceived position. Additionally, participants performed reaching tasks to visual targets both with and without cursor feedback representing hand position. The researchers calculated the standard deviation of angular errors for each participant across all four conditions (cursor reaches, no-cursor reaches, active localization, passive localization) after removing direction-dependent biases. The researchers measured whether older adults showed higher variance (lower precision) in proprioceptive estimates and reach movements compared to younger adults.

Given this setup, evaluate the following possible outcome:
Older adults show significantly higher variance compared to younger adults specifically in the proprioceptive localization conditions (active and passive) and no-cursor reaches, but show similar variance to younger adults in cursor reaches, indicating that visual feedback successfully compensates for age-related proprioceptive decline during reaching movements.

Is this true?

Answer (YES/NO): NO